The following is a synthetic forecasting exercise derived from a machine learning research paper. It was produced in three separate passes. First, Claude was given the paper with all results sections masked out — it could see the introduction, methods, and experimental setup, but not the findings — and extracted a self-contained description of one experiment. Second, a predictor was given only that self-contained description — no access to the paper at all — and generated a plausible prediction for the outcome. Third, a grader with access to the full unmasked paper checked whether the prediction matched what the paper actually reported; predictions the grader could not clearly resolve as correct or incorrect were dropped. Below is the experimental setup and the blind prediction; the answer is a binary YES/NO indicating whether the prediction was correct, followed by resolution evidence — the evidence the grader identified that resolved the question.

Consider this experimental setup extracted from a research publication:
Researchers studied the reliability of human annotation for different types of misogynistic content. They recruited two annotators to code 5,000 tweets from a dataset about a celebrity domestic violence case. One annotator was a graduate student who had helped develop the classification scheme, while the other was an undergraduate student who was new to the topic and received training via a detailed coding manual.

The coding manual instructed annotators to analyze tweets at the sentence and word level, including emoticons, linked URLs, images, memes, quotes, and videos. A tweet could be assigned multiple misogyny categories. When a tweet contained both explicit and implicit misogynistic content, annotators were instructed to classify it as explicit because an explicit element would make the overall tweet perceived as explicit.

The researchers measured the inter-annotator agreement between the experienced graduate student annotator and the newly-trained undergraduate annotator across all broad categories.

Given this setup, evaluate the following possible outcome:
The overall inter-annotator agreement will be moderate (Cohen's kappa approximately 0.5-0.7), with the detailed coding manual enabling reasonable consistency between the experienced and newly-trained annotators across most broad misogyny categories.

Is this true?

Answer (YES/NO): NO